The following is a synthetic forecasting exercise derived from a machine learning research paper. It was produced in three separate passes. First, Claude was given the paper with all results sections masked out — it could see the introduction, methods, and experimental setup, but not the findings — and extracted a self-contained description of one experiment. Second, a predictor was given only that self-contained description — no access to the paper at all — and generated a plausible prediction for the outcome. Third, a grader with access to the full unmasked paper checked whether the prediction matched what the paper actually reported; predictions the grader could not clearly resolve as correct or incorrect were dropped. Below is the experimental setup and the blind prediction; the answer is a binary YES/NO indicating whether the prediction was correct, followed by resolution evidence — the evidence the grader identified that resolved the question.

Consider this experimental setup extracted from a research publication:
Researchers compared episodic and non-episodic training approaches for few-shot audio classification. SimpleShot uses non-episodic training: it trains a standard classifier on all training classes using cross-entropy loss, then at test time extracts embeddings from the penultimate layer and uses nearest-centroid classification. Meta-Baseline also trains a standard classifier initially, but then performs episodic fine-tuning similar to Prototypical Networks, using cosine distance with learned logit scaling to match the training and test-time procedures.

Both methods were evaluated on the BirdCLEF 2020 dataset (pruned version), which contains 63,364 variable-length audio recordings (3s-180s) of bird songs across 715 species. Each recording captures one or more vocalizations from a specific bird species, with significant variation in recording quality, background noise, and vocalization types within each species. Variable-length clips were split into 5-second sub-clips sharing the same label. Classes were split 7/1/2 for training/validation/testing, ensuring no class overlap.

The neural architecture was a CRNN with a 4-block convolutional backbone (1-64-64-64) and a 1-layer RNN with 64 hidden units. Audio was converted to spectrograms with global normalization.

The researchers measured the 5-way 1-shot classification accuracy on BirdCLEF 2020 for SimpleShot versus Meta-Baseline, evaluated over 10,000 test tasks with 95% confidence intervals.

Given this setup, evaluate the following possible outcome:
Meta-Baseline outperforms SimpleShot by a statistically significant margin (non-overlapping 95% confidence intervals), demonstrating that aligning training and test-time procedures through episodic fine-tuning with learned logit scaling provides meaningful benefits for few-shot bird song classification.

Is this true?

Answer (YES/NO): NO